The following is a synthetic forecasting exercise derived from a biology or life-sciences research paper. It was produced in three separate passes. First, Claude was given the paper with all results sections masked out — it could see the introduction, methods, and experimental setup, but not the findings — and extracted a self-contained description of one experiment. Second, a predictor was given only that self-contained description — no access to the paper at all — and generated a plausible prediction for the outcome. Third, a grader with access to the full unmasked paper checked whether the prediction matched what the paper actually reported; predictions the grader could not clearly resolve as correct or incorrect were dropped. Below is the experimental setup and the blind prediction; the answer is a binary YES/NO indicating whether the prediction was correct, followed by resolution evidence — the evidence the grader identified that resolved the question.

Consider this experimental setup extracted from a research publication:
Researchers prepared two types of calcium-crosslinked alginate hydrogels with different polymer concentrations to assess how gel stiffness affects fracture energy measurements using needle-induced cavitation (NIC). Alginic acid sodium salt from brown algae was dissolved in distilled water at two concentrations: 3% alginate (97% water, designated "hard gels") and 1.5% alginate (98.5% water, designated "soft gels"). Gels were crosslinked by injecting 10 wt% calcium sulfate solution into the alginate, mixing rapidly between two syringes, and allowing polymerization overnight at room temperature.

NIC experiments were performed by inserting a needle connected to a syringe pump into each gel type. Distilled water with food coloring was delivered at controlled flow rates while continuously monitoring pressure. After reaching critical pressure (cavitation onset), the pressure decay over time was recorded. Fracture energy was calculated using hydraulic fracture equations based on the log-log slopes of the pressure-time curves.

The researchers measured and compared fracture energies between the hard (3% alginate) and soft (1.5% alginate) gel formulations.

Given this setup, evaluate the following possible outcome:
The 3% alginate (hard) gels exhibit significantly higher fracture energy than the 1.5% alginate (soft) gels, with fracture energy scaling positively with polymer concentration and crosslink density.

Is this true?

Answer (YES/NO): YES